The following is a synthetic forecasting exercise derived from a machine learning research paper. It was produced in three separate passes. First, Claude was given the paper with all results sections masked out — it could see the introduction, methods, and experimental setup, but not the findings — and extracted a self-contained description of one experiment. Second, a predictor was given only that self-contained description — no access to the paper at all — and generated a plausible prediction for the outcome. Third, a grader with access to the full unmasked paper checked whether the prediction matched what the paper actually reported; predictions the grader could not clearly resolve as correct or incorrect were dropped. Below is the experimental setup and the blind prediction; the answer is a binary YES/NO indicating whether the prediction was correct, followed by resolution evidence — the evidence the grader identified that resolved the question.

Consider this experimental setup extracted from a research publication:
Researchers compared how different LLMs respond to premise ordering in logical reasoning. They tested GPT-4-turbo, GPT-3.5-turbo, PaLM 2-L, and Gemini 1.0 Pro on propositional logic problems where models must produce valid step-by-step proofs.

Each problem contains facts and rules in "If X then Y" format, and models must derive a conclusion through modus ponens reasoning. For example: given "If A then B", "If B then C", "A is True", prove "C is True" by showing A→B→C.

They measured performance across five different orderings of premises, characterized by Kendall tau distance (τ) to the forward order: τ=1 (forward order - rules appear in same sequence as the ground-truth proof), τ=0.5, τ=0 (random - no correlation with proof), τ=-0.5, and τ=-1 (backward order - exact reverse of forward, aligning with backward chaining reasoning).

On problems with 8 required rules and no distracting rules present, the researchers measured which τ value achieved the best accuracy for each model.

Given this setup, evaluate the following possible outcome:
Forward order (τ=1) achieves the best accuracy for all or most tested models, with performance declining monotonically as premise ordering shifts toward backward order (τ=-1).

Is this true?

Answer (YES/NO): NO